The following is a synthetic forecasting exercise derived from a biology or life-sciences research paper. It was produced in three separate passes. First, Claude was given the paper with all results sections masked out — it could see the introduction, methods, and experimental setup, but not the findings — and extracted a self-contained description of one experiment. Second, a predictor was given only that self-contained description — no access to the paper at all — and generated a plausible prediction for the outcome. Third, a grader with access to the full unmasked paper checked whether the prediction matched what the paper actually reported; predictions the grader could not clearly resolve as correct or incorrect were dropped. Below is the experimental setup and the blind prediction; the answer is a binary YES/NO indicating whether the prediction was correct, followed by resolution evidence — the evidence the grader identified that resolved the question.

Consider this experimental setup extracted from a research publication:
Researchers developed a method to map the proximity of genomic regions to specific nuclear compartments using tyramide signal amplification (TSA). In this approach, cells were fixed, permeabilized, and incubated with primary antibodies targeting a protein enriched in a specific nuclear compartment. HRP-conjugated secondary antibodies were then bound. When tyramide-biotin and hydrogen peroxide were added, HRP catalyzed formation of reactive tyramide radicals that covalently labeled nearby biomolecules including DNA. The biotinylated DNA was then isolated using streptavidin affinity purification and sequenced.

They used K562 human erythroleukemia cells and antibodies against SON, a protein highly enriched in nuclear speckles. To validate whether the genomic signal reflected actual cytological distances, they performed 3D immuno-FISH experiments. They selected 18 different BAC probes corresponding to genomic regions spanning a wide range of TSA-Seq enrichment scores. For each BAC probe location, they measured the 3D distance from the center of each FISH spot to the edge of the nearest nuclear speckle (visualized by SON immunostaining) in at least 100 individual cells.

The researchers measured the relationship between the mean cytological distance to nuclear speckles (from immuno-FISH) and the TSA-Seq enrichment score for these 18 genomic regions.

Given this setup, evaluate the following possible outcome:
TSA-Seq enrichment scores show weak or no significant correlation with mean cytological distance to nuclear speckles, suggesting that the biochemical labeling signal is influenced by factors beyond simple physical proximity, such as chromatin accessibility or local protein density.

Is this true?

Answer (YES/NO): NO